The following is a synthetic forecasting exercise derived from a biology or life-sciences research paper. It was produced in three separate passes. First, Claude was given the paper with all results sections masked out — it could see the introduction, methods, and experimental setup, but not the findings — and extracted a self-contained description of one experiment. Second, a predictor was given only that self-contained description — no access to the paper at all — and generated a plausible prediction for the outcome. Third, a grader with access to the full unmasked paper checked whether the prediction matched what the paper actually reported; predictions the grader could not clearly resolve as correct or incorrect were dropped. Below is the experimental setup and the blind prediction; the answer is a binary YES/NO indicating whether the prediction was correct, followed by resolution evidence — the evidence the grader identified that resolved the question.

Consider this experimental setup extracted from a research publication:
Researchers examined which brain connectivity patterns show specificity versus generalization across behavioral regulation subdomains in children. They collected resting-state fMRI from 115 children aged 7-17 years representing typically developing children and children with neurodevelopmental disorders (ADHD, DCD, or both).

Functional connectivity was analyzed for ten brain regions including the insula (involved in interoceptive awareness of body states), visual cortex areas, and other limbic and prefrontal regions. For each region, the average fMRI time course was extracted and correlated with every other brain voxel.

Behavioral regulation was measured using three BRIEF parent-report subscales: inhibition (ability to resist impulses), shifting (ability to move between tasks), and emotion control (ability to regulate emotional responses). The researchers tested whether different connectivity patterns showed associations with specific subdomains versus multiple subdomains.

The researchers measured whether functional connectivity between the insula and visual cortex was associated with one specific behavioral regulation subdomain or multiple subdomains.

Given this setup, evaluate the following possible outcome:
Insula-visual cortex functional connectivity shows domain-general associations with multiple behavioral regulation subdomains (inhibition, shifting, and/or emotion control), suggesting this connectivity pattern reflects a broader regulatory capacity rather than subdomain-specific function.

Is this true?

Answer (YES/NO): NO